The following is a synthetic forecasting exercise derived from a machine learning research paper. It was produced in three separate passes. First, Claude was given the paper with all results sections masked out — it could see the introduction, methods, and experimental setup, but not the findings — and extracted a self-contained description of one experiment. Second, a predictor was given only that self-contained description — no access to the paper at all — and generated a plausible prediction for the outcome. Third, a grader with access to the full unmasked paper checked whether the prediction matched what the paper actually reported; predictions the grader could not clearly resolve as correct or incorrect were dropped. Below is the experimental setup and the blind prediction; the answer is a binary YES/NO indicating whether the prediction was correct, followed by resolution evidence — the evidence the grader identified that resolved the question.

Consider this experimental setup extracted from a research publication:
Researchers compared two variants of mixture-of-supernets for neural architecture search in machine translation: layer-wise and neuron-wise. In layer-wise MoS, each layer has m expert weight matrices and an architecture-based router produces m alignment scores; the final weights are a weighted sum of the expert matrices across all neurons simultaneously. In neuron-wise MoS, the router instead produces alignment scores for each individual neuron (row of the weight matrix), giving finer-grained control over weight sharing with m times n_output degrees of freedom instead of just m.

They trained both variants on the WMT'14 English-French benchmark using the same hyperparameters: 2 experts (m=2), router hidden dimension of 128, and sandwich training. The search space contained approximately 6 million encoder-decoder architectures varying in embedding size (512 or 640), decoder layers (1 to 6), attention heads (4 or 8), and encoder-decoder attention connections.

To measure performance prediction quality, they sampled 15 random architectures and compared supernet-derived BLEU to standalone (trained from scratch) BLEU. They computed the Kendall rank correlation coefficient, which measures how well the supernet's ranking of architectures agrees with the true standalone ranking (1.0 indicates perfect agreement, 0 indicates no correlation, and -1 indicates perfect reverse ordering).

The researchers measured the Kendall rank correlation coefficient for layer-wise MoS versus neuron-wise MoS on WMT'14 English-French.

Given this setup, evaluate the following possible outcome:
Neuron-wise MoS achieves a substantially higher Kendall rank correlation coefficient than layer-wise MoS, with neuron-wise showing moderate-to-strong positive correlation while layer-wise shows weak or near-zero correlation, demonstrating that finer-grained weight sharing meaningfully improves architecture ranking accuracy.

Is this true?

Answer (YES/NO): NO